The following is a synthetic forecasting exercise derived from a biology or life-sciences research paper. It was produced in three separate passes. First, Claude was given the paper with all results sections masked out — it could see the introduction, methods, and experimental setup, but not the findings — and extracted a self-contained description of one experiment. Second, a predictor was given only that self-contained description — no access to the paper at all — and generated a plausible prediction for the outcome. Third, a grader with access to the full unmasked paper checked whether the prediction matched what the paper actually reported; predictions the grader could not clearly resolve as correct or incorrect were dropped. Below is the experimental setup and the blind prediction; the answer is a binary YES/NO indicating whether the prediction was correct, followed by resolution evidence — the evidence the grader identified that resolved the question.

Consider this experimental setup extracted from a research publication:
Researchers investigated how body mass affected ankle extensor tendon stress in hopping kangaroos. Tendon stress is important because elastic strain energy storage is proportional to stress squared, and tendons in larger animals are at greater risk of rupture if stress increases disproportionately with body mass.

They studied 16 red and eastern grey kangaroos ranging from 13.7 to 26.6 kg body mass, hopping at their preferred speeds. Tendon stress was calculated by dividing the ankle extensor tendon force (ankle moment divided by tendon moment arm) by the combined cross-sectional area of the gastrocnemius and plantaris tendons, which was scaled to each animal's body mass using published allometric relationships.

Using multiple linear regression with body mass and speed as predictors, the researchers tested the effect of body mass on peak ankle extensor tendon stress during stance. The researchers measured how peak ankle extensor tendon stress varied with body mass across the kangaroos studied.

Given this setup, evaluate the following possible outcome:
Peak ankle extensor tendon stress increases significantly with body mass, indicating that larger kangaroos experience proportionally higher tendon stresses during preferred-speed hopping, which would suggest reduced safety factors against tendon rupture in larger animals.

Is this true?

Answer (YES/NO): YES